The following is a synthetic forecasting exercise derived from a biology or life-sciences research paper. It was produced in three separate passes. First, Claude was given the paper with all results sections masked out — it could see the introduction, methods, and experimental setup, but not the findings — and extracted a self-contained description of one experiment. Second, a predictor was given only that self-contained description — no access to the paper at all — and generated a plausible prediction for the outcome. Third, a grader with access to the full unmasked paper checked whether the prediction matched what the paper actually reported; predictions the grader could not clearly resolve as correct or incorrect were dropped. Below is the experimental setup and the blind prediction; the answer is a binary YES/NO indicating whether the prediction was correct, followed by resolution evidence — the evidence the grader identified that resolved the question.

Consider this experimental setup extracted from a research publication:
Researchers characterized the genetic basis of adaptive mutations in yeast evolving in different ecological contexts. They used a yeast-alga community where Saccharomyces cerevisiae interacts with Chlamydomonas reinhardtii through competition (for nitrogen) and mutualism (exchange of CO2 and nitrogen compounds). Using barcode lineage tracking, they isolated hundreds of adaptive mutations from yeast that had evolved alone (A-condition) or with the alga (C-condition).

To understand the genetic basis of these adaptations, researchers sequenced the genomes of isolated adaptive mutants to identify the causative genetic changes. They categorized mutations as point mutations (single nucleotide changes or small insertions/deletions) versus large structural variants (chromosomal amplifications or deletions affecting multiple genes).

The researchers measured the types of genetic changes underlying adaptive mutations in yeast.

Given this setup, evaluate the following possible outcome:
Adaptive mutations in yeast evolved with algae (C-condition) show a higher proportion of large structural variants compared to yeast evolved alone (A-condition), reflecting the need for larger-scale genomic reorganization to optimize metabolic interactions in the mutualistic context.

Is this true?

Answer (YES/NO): NO